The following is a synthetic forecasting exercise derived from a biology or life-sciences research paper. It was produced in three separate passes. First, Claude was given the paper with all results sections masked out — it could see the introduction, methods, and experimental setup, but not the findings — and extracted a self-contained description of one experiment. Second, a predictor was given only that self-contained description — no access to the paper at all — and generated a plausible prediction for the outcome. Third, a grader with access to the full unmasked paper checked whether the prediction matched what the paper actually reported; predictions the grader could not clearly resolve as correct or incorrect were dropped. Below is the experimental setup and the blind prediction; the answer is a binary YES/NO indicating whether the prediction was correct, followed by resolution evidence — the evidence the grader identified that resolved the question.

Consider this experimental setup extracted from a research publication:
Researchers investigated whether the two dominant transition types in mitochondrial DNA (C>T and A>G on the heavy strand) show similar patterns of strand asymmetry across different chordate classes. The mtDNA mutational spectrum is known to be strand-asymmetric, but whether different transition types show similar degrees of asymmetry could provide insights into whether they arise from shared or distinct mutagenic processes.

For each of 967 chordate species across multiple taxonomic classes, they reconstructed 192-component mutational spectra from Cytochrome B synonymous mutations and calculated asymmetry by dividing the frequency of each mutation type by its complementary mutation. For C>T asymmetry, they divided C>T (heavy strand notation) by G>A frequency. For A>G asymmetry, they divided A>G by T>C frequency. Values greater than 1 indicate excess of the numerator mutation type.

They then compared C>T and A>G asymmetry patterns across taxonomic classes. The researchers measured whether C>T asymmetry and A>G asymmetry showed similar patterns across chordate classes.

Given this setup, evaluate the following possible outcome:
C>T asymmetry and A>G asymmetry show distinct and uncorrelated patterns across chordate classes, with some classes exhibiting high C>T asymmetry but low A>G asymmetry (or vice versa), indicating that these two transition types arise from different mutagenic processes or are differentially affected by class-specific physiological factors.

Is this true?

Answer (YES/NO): YES